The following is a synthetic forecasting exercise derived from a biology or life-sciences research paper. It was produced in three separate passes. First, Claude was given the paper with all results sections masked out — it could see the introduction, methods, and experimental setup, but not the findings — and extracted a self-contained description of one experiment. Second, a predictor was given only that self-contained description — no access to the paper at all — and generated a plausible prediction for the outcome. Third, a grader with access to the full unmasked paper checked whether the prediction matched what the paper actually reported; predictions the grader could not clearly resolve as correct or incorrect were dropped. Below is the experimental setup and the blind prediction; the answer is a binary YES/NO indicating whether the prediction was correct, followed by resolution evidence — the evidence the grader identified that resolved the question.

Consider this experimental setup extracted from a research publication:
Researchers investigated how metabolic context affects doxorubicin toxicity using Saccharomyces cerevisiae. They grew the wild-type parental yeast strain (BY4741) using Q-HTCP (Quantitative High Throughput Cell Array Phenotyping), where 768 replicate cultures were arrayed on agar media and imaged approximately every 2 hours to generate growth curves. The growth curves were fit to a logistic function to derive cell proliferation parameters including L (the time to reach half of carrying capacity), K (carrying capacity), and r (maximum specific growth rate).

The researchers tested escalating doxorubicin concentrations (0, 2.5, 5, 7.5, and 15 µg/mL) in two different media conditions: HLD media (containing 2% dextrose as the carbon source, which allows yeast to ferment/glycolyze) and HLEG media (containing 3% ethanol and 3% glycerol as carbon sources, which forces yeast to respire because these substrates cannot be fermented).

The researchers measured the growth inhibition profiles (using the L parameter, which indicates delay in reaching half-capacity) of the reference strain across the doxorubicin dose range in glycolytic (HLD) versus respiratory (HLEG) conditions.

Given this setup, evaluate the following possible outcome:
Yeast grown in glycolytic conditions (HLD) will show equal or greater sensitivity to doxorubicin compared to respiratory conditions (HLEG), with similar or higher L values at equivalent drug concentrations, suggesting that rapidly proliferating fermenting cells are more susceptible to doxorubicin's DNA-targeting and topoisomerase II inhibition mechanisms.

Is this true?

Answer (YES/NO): NO